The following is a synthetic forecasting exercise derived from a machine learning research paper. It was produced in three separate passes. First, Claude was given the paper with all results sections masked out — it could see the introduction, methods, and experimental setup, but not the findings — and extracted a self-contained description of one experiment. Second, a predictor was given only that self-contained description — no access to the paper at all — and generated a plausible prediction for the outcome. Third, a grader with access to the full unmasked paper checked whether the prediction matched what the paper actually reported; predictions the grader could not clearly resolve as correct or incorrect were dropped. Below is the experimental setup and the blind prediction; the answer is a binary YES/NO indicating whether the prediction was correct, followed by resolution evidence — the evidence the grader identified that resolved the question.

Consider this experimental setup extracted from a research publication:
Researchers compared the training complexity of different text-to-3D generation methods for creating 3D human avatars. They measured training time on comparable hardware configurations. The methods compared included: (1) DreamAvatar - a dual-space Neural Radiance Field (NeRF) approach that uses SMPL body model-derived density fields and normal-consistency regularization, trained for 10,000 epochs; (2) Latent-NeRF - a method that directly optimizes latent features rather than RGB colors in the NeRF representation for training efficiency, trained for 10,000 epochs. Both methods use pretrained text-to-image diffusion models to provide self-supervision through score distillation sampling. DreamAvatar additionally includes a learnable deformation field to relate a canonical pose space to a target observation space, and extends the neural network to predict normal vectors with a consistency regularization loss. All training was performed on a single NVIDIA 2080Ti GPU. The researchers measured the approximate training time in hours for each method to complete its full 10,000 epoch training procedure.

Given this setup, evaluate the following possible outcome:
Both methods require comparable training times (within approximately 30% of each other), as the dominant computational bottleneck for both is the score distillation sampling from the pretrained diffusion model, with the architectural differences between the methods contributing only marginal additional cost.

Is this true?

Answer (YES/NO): NO